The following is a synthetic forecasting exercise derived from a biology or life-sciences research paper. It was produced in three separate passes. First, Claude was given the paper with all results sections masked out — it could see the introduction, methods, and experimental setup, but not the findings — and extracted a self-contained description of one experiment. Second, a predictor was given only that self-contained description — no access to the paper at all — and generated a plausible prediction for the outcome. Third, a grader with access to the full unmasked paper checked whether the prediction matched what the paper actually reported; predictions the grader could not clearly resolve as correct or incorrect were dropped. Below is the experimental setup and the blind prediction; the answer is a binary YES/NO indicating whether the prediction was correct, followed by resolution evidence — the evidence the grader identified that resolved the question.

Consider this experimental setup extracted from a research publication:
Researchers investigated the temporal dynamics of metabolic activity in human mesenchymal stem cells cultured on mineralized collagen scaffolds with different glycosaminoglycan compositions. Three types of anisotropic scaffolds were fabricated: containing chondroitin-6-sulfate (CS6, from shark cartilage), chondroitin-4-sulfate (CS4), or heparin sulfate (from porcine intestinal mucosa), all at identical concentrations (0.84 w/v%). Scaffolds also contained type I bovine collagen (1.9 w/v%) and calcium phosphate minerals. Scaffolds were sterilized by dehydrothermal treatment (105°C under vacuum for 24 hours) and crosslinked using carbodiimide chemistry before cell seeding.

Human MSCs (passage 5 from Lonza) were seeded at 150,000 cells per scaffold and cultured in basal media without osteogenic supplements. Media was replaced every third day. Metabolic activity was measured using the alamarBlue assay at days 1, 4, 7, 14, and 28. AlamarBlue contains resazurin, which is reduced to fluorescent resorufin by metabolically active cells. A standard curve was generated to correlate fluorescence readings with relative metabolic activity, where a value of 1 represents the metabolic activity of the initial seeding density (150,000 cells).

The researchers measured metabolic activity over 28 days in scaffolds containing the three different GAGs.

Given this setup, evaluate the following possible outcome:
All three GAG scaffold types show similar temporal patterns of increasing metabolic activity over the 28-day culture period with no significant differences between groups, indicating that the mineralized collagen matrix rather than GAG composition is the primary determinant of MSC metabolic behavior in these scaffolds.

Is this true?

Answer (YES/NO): YES